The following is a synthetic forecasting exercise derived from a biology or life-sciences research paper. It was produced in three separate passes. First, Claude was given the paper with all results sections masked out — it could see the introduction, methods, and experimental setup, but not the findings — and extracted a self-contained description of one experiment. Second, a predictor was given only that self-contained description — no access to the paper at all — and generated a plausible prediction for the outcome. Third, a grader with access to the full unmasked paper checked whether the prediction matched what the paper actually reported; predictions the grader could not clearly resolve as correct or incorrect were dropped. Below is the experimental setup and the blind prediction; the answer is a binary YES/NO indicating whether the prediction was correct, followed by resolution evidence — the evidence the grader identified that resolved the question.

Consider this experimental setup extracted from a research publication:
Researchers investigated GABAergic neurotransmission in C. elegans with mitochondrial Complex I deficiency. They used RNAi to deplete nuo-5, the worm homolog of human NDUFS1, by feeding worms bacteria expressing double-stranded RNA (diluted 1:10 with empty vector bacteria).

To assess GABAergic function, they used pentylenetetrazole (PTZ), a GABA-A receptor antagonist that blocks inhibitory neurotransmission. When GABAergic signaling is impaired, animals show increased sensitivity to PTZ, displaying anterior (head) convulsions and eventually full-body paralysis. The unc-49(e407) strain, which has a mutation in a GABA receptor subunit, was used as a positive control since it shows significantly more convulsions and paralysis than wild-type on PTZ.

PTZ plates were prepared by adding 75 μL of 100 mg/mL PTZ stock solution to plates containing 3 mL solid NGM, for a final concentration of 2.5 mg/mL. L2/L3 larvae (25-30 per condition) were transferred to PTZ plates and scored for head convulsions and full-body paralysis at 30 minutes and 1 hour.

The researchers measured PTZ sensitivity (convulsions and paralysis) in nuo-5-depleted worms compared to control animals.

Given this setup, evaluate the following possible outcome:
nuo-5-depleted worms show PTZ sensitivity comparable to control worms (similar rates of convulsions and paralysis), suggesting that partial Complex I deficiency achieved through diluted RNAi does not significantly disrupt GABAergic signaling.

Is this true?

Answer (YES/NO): NO